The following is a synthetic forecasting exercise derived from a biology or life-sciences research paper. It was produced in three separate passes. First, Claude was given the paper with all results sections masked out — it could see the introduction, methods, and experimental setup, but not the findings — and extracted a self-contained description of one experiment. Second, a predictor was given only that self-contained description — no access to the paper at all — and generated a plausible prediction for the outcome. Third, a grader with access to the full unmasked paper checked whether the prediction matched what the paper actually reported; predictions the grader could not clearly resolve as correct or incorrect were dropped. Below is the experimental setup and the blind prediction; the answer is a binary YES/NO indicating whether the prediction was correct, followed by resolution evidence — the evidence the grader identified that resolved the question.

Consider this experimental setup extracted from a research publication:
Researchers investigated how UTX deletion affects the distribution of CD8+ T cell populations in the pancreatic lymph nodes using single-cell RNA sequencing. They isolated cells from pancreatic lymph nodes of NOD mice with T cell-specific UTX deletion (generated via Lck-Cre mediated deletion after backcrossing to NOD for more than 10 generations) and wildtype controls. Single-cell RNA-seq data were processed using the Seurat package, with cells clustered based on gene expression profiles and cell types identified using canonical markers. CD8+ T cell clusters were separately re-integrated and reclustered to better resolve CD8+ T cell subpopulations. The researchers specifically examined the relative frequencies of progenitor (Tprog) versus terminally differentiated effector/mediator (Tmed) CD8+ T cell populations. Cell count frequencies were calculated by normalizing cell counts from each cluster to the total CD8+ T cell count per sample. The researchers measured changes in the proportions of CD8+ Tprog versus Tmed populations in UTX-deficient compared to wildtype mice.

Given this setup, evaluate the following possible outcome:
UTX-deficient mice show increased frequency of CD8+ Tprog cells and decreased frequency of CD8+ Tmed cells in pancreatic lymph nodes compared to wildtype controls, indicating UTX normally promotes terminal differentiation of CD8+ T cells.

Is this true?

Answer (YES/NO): YES